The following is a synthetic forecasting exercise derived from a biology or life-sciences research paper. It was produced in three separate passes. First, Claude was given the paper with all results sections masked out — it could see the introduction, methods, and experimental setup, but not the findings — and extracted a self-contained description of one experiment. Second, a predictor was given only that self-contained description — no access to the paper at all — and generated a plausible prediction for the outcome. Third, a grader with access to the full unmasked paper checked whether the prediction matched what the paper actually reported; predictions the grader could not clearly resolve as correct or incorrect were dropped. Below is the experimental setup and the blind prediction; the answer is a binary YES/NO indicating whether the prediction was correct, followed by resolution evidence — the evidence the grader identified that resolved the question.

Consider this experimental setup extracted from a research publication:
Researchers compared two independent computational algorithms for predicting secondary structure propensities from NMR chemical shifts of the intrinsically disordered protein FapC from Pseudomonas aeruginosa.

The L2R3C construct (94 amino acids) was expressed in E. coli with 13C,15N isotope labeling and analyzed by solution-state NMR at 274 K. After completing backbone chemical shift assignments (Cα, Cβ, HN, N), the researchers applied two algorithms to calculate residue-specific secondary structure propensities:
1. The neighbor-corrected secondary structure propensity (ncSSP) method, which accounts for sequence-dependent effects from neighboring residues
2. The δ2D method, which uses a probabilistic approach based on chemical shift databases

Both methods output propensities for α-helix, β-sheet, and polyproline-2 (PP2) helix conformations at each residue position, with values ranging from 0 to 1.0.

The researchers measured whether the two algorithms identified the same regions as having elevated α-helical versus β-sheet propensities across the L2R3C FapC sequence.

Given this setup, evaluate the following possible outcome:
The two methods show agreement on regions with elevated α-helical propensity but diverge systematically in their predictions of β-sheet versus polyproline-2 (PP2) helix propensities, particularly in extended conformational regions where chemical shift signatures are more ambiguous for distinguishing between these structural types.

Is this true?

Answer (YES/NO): NO